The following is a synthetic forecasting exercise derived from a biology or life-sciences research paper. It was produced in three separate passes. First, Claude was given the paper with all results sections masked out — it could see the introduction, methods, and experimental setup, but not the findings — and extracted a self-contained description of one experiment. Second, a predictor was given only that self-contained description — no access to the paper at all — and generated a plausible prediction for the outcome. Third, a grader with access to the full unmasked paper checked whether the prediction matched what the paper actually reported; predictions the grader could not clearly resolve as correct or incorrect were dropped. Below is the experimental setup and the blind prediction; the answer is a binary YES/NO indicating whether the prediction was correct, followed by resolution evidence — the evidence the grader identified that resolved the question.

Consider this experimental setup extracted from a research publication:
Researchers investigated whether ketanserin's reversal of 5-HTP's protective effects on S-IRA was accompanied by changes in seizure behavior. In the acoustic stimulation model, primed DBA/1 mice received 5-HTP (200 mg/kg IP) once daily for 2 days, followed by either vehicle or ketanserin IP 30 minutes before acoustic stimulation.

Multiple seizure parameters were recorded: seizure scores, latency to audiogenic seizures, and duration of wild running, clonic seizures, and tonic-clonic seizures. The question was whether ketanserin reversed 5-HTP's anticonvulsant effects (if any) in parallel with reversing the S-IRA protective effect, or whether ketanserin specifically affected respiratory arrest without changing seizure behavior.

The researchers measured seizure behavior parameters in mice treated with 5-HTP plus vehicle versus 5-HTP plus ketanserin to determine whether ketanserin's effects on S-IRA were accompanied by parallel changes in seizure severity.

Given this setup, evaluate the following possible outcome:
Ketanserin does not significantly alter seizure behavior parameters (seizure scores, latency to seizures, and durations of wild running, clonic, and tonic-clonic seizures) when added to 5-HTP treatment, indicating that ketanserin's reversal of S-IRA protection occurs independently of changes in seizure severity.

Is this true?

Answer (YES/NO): YES